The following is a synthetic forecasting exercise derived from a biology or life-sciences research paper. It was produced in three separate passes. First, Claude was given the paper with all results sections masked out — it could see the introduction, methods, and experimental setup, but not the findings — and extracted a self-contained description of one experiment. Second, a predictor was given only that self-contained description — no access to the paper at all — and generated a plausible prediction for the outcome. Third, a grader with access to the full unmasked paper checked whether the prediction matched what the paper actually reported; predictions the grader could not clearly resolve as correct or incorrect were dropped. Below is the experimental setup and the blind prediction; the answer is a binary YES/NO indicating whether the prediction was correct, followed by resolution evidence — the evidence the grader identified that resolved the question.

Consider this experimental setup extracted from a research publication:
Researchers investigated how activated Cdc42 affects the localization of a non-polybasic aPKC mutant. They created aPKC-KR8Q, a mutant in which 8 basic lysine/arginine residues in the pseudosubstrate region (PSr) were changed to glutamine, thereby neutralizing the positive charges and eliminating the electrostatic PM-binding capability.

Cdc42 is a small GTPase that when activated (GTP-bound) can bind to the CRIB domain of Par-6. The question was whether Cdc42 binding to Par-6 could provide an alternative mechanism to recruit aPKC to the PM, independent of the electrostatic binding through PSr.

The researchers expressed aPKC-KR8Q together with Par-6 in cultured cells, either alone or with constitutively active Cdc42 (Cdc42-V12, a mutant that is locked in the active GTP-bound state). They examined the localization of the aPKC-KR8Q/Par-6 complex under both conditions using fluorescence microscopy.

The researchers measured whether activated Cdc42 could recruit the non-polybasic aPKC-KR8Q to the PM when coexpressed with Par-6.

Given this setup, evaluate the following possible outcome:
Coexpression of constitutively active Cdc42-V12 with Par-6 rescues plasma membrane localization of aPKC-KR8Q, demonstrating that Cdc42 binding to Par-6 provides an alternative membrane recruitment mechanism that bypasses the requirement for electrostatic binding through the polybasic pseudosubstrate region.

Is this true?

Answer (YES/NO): YES